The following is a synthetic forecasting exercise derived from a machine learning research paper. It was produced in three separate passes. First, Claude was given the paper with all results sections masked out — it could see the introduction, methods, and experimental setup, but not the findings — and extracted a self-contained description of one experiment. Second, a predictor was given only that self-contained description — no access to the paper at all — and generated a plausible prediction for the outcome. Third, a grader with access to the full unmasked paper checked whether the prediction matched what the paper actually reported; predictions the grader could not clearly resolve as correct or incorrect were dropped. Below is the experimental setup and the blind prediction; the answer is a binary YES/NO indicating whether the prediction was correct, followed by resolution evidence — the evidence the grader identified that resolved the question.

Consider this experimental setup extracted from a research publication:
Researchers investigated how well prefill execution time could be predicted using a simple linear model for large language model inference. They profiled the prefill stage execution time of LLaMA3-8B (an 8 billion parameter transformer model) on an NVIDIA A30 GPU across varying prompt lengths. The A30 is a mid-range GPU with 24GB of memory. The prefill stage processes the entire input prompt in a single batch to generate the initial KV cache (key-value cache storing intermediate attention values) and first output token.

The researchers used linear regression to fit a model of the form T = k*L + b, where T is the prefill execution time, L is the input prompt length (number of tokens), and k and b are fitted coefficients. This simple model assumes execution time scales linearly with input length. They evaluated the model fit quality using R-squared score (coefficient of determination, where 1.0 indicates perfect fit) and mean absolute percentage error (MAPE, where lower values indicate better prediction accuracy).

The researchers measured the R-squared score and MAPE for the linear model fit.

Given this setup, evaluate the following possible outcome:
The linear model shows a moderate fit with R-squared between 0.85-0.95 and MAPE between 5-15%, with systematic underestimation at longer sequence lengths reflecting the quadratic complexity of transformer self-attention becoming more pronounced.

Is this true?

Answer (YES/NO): NO